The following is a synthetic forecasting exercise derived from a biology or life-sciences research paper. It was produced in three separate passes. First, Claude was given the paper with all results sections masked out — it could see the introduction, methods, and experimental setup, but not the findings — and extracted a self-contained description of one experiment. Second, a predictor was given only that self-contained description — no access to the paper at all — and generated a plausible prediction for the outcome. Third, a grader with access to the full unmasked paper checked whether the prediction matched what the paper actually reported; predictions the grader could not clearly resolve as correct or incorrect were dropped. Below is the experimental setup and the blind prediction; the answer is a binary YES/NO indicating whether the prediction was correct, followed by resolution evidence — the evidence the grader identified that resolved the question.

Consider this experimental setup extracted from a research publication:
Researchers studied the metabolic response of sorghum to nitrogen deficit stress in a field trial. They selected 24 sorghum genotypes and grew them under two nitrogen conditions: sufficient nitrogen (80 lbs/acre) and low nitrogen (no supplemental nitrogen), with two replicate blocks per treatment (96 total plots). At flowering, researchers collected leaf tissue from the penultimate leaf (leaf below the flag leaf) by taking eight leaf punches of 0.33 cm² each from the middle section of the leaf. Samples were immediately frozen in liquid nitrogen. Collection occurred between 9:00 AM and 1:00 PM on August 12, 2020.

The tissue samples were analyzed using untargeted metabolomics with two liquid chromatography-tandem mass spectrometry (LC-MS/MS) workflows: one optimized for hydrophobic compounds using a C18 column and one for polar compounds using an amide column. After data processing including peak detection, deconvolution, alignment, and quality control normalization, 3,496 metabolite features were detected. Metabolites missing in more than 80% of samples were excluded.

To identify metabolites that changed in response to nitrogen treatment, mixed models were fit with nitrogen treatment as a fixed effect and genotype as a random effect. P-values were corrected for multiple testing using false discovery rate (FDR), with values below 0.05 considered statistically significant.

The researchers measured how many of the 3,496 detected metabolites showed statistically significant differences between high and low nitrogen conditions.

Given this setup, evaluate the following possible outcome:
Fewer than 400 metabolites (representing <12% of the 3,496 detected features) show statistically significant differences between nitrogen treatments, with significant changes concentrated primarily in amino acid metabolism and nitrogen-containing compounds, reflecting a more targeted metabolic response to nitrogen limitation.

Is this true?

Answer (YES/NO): NO